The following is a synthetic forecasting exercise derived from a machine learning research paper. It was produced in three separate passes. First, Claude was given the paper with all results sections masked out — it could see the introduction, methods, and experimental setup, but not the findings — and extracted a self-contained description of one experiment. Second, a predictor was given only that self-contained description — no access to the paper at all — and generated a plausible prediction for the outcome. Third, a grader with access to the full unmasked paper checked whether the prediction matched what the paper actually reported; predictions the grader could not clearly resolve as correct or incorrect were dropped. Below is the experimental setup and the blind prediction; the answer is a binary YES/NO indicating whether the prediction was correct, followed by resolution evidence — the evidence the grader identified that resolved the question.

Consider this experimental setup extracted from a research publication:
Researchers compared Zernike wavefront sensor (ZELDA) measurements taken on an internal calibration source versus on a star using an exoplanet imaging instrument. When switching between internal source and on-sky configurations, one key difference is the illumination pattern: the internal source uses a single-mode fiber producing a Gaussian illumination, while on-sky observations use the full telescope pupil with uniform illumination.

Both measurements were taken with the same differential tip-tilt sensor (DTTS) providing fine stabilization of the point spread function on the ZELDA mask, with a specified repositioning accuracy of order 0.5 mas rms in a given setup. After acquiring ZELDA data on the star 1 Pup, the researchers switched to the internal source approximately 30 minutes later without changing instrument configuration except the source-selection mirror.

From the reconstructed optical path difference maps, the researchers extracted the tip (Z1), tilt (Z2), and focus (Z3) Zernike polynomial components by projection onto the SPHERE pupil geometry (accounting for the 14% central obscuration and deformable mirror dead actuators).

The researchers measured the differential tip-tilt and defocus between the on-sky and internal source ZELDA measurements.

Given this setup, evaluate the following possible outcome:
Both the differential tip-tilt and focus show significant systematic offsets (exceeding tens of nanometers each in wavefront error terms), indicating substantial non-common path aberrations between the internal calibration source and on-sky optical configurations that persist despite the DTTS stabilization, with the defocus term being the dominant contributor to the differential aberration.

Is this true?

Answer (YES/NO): NO